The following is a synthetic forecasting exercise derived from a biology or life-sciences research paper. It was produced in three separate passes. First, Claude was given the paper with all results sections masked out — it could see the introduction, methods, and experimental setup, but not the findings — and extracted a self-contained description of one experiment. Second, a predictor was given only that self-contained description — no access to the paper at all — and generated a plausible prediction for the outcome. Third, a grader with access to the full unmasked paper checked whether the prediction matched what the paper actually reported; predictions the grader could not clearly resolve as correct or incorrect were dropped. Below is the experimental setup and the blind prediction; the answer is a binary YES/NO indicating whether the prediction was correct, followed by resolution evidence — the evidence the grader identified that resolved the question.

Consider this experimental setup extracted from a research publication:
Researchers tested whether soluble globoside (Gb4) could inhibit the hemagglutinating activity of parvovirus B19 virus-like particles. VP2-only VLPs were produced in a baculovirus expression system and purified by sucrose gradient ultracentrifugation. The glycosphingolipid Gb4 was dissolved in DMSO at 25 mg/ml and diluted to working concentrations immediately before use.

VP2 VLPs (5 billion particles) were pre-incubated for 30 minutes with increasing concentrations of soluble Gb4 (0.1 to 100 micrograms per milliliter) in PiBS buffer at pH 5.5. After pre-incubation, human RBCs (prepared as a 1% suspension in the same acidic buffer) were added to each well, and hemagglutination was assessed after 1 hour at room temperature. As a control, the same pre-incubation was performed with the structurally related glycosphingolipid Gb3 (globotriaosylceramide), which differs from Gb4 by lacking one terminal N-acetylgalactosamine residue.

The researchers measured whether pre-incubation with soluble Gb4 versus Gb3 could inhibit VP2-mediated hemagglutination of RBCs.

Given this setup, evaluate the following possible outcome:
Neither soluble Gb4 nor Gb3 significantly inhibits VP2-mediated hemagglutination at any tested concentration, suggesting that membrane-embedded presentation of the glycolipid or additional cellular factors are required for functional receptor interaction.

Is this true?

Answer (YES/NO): NO